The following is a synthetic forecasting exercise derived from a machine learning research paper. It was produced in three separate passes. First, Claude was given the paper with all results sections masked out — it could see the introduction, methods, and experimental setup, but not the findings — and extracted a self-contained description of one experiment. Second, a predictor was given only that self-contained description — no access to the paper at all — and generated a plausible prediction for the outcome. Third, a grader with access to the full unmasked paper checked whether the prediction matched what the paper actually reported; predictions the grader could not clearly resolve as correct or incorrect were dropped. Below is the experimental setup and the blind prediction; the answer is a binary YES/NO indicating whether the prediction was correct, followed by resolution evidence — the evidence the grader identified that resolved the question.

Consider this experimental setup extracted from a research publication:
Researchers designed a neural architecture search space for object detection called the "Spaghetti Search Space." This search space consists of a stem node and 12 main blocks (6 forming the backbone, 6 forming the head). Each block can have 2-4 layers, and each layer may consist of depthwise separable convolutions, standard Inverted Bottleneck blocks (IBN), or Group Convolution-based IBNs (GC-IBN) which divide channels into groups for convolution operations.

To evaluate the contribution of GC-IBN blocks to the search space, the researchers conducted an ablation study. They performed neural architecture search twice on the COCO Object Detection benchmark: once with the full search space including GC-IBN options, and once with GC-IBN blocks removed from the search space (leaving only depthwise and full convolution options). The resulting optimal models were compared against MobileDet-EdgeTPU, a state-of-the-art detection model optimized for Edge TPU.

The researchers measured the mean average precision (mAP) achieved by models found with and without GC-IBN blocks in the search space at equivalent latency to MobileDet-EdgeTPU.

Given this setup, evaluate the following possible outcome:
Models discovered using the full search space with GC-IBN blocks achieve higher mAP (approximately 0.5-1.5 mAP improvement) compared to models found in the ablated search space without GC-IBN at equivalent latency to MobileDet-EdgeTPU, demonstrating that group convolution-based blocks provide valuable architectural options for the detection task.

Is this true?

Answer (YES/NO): NO